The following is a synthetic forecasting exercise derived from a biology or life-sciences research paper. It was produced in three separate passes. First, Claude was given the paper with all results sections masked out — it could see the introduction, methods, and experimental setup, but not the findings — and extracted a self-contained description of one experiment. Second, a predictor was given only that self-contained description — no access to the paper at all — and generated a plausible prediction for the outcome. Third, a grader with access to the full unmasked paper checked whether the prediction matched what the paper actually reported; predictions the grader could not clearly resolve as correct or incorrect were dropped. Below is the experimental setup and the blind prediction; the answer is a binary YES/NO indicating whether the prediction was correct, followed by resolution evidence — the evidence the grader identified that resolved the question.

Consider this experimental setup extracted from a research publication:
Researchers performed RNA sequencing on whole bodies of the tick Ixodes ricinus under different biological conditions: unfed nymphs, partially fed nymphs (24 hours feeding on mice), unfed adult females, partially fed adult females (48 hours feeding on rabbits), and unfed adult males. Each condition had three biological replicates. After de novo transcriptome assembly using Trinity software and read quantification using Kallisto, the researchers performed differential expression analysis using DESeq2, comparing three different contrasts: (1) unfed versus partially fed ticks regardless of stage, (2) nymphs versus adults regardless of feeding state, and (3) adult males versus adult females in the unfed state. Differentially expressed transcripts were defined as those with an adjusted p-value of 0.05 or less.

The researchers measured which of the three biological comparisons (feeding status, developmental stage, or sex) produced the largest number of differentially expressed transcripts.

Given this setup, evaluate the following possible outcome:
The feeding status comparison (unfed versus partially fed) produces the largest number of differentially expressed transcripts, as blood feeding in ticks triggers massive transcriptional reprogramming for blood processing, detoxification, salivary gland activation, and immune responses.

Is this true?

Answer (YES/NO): YES